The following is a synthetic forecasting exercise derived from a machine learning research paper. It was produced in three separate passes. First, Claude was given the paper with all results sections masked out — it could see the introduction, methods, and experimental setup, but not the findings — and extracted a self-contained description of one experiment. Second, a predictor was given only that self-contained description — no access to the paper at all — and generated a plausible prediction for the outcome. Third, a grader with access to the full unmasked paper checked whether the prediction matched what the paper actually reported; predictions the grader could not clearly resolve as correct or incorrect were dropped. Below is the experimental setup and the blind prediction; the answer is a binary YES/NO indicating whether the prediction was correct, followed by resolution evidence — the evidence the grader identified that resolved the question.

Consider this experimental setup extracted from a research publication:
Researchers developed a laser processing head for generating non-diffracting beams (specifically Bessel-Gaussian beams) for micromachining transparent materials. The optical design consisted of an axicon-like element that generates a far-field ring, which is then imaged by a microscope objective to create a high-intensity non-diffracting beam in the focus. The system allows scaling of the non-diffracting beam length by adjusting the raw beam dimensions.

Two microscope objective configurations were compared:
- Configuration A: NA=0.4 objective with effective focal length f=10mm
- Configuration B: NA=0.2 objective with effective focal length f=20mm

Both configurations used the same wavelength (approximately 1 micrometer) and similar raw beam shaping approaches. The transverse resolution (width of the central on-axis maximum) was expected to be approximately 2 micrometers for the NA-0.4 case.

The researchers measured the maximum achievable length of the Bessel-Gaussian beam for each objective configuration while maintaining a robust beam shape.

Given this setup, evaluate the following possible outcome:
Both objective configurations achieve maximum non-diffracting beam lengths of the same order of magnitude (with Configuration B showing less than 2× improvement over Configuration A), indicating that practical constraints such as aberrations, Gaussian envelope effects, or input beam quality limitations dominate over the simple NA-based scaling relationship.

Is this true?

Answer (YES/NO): NO